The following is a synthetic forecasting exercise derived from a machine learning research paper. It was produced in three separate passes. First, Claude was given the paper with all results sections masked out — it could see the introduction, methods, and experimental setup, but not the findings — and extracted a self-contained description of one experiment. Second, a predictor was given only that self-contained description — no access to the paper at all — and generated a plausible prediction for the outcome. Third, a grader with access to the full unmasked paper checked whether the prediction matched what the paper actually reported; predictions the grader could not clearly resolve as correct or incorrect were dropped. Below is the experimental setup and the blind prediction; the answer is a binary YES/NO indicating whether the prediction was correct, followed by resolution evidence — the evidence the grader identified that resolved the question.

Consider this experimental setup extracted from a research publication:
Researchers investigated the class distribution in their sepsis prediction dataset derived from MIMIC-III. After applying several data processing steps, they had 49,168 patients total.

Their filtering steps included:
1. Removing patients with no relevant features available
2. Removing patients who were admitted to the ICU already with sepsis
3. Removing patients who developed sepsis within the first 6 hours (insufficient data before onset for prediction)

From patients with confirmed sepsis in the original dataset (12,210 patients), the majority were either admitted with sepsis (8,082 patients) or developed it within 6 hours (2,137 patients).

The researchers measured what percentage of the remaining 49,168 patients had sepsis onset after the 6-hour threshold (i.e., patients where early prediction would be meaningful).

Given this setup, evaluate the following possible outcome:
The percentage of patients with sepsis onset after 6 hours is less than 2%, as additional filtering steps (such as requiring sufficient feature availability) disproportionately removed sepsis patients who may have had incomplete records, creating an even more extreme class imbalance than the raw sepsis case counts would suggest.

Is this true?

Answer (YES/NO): NO